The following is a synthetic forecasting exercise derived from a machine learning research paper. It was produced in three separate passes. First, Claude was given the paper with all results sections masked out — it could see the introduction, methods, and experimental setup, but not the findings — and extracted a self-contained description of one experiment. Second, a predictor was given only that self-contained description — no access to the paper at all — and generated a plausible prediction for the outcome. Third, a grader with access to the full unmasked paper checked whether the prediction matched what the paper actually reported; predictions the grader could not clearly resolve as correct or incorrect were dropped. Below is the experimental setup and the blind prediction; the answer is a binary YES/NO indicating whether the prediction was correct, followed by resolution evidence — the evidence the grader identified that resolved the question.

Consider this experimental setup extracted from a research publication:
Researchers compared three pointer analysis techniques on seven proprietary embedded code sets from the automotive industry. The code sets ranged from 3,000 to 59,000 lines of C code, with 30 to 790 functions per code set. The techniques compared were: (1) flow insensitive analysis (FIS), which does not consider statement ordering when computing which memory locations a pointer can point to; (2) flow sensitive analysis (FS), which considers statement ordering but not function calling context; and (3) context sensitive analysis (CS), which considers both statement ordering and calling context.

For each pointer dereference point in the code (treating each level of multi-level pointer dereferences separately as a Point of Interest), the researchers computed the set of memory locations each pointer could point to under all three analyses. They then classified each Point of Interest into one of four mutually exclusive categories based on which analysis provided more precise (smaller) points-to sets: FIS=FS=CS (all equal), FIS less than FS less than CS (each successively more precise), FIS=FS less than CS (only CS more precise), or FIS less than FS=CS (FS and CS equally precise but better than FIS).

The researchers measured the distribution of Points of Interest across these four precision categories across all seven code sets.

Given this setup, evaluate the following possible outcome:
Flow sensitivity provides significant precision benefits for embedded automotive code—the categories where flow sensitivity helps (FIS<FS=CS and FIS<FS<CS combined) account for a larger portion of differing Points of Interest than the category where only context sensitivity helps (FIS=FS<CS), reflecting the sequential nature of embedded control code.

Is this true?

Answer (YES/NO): YES